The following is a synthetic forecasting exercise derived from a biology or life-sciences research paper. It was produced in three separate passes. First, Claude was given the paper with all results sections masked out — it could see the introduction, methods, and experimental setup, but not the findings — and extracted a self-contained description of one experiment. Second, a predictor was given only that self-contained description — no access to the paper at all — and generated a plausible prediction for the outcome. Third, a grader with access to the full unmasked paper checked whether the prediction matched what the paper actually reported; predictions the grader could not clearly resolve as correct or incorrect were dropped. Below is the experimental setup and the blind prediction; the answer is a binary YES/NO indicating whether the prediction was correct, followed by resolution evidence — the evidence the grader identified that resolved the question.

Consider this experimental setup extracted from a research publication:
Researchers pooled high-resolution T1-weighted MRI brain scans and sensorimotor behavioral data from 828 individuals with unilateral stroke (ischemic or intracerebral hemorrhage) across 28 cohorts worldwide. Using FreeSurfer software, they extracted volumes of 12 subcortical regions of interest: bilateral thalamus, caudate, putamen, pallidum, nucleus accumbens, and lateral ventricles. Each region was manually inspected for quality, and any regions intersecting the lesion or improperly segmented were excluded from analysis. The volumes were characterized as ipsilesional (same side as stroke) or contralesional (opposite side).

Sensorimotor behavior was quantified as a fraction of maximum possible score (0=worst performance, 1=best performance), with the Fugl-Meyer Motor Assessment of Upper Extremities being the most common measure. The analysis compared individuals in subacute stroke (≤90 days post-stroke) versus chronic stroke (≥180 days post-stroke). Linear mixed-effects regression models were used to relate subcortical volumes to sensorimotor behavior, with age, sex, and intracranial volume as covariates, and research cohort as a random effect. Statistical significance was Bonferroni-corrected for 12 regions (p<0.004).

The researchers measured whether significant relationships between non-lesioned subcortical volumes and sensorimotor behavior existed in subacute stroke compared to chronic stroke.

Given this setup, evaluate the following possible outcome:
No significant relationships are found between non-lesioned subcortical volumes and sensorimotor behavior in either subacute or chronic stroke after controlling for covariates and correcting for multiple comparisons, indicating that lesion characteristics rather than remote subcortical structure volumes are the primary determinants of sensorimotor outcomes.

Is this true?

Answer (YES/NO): NO